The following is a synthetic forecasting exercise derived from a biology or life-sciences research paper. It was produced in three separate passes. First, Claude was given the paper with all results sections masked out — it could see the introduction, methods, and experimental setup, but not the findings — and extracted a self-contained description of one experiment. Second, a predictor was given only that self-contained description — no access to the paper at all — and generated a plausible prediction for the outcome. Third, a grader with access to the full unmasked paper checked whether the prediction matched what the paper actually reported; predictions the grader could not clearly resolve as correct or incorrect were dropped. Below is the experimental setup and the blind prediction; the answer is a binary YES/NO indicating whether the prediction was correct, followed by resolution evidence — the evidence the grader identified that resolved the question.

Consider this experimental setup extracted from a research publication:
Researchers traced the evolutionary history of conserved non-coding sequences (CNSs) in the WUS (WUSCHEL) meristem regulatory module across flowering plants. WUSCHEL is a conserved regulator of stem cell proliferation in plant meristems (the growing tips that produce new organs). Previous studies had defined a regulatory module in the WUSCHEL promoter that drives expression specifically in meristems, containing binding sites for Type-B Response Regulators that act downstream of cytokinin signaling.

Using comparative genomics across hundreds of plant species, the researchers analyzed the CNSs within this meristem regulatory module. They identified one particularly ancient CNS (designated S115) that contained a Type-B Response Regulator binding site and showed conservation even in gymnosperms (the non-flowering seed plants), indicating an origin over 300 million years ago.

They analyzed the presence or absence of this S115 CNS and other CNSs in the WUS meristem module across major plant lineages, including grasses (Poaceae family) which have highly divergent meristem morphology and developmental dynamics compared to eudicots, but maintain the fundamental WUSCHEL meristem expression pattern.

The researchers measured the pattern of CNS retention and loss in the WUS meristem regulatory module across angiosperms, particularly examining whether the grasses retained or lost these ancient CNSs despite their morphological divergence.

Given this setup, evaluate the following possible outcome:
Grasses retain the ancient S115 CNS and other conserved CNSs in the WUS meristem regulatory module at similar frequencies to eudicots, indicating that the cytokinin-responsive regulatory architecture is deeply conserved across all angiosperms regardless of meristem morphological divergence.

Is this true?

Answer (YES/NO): NO